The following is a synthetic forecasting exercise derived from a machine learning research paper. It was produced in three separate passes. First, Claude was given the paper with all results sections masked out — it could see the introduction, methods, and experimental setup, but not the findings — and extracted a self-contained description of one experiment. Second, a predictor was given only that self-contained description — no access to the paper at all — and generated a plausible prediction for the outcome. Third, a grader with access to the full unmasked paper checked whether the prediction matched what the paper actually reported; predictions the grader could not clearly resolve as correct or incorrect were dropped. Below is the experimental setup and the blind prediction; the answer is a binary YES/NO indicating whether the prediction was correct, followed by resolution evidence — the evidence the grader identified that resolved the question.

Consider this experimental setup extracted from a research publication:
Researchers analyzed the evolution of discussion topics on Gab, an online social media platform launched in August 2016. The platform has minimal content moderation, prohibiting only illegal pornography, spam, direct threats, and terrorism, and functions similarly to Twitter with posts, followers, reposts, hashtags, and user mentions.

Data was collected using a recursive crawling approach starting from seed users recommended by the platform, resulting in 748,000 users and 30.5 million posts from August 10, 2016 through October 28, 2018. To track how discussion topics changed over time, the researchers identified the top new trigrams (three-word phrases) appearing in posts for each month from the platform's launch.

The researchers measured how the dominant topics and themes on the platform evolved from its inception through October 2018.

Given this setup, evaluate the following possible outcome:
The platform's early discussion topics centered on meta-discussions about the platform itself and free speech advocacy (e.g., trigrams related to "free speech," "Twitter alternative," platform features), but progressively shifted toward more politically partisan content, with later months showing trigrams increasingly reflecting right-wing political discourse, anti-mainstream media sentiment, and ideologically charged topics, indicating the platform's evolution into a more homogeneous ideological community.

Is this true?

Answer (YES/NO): NO